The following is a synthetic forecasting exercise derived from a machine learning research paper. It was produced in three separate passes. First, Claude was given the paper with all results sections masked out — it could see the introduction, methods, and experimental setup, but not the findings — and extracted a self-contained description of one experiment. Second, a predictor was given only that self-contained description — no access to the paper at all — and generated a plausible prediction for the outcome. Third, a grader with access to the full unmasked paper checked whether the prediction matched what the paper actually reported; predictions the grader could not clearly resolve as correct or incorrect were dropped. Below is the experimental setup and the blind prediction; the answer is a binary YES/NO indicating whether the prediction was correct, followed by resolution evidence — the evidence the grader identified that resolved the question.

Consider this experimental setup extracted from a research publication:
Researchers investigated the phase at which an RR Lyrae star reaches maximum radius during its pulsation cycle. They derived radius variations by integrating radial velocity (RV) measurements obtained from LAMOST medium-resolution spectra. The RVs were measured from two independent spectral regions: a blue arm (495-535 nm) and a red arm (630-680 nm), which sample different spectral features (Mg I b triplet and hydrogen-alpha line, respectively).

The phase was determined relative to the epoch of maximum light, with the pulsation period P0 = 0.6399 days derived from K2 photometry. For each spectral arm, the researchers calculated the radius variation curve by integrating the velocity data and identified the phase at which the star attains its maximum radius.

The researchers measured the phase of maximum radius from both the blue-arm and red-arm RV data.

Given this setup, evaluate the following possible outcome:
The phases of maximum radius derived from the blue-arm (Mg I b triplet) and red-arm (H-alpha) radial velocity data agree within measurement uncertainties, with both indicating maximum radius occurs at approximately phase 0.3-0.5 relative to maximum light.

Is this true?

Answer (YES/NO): YES